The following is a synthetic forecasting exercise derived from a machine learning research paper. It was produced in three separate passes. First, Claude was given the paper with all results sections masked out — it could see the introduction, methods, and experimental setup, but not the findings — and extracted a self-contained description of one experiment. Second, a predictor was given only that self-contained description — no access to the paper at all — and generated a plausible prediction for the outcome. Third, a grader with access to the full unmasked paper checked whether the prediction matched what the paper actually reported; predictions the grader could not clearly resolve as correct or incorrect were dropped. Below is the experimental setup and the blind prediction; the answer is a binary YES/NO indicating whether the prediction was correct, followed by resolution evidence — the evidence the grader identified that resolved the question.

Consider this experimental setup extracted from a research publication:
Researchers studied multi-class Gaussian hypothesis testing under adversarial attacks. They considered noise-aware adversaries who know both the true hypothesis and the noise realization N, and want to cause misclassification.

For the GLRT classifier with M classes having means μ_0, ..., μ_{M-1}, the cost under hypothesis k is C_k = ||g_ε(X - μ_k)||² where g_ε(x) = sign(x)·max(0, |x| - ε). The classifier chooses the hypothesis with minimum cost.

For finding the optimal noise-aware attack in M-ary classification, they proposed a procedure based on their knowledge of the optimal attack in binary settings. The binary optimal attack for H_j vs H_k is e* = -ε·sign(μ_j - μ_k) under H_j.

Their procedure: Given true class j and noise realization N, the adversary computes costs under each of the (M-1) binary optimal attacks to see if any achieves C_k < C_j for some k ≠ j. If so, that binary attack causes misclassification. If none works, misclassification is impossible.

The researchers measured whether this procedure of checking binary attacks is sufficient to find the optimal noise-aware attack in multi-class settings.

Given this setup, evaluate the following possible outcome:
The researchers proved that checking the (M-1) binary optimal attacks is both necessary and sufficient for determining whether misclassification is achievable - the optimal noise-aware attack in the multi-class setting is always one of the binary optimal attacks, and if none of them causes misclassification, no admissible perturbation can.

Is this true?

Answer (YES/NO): NO